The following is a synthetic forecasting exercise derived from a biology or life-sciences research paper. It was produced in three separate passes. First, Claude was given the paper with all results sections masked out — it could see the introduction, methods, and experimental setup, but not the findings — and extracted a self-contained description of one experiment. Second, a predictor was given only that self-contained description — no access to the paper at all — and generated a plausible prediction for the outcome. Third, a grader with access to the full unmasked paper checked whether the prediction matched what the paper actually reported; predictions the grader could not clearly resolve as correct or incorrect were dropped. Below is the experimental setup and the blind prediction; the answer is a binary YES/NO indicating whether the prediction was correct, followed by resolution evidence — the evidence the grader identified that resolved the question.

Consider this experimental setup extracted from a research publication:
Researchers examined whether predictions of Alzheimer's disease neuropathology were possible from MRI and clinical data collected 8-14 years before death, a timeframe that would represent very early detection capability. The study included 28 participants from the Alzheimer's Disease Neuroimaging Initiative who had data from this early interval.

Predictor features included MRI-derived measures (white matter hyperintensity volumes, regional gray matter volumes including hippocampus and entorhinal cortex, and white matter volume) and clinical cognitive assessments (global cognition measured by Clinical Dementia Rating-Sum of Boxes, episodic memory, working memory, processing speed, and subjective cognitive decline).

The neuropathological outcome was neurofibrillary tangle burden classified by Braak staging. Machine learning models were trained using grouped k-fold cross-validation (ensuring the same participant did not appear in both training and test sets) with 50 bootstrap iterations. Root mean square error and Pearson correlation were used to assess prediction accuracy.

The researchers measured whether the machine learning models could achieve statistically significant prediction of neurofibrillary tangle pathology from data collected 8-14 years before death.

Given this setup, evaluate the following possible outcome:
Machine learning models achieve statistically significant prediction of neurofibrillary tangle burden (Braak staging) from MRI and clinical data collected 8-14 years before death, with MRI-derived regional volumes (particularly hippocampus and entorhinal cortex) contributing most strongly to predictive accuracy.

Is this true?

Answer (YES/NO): NO